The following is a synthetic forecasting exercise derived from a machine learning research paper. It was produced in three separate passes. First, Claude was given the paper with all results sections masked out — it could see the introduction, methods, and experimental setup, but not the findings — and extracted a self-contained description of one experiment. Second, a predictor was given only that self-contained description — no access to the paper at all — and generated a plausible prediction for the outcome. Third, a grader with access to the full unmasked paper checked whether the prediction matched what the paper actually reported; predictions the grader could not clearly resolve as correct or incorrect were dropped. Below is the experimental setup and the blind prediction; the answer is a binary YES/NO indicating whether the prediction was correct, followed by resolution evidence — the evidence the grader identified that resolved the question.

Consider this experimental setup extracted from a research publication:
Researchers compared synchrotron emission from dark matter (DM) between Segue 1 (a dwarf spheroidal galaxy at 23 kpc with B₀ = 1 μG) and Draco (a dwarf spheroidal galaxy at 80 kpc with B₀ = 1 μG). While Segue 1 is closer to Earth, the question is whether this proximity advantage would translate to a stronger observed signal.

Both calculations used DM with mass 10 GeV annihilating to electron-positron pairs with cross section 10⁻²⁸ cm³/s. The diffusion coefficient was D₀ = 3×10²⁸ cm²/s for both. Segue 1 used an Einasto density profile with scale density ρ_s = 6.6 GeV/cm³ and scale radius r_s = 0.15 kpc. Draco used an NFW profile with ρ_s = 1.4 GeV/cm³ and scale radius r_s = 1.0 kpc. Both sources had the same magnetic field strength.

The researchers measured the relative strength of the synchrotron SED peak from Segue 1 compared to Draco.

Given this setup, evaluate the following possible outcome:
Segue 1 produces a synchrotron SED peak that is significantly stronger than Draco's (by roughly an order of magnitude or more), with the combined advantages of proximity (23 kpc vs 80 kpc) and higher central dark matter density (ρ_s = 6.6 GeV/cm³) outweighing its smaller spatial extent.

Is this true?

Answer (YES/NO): NO